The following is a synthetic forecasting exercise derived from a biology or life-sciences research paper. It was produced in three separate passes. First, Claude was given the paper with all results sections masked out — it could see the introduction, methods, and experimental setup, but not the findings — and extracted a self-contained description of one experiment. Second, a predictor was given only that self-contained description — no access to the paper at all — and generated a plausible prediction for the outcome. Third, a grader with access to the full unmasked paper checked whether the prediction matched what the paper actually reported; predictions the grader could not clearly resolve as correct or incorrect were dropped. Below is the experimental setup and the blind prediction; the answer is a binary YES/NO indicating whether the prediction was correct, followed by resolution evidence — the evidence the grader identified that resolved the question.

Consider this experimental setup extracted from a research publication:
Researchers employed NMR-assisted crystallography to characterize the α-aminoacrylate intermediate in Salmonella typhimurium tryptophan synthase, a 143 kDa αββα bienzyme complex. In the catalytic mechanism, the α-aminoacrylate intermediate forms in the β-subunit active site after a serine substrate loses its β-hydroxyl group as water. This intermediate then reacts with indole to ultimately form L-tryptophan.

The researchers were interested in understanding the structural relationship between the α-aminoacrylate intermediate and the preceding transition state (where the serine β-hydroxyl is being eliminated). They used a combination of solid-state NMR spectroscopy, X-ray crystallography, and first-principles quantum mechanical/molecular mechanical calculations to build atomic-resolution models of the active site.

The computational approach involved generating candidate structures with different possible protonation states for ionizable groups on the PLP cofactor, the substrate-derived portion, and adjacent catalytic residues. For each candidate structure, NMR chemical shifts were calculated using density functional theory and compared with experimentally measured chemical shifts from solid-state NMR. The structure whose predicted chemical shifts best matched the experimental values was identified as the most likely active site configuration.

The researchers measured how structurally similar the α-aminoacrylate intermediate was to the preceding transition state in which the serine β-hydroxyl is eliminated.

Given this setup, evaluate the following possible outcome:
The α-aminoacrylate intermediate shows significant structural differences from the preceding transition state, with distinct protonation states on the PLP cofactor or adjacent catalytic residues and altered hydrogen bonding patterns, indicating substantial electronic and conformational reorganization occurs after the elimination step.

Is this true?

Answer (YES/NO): NO